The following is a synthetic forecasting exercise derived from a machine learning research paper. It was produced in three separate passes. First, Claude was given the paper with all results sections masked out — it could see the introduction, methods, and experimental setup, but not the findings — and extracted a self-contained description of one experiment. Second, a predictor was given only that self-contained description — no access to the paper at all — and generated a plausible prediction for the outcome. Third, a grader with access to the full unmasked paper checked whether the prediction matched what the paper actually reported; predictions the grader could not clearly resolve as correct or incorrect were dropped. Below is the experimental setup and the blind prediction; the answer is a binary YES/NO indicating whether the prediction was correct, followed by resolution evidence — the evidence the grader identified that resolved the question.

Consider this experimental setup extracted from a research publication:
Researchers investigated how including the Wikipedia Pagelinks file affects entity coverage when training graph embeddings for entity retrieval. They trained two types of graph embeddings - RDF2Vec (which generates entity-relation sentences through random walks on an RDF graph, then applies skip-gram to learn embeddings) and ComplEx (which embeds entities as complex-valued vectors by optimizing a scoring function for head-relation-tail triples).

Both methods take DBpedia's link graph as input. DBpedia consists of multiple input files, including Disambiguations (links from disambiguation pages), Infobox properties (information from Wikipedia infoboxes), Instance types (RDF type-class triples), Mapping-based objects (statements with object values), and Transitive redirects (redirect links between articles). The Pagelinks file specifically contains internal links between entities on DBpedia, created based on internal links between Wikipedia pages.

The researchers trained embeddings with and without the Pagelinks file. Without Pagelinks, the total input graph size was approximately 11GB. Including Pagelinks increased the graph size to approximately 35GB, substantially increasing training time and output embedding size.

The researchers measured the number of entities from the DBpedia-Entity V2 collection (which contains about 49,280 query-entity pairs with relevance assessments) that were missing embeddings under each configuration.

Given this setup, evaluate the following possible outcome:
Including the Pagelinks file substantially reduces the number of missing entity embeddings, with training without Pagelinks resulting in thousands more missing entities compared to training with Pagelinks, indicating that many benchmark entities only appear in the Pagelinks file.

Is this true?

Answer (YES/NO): YES